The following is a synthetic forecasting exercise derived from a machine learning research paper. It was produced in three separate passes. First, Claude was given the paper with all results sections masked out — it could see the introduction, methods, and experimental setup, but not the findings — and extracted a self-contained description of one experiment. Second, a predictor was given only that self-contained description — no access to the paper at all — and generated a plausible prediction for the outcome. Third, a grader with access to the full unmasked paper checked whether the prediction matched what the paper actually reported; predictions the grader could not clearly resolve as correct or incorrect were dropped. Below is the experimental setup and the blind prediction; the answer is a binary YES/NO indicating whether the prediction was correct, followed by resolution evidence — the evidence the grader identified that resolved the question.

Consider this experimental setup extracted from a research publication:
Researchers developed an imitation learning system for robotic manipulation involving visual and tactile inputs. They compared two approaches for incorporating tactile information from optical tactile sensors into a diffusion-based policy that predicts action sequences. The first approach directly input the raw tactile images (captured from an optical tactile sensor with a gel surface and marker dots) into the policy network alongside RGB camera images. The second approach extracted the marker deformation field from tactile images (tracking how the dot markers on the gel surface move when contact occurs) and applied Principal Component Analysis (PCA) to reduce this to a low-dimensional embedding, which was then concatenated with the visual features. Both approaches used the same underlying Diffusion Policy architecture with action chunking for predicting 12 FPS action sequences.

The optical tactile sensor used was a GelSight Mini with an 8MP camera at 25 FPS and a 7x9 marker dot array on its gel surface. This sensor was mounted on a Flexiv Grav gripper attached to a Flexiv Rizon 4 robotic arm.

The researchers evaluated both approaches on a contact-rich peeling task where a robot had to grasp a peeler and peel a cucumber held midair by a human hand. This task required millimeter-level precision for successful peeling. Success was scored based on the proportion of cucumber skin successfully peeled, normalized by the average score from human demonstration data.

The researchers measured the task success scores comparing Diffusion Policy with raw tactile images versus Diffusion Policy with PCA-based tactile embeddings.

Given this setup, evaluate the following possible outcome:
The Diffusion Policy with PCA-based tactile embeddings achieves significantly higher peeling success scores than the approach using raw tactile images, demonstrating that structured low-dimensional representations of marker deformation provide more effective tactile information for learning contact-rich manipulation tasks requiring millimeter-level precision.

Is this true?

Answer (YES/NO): NO